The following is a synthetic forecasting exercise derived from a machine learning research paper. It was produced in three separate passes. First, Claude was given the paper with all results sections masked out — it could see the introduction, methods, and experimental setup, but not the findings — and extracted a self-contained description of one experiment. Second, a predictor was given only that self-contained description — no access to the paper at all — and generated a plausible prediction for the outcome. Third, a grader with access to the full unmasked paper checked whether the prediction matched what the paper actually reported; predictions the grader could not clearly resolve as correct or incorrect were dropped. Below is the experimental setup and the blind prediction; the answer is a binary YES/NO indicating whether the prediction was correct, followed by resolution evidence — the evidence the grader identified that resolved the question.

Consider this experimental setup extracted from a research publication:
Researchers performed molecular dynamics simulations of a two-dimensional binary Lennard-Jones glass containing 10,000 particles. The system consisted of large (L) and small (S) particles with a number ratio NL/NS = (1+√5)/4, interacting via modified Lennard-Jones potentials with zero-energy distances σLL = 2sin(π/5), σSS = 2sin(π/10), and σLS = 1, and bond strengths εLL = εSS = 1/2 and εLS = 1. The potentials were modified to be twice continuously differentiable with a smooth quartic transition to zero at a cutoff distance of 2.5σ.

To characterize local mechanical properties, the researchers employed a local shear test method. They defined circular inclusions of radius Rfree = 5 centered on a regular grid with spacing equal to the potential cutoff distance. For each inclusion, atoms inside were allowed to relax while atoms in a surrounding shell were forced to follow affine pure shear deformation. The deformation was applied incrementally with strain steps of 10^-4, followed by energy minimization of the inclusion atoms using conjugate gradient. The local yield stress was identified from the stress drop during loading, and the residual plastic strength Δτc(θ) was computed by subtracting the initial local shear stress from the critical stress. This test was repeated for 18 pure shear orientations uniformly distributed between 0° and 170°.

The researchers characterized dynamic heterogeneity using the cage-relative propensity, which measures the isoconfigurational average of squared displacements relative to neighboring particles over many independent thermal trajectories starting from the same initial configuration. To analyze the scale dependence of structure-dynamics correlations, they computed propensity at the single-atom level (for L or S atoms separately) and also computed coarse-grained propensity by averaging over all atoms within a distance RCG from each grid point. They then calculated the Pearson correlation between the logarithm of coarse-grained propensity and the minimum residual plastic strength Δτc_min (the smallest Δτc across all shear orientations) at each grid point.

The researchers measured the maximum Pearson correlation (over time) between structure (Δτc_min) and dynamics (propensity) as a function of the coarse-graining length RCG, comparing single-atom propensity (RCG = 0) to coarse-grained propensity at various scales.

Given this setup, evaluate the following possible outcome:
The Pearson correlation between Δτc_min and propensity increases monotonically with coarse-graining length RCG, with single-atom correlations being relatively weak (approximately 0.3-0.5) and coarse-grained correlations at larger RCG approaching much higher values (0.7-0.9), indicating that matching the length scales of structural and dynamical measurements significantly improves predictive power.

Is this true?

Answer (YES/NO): NO